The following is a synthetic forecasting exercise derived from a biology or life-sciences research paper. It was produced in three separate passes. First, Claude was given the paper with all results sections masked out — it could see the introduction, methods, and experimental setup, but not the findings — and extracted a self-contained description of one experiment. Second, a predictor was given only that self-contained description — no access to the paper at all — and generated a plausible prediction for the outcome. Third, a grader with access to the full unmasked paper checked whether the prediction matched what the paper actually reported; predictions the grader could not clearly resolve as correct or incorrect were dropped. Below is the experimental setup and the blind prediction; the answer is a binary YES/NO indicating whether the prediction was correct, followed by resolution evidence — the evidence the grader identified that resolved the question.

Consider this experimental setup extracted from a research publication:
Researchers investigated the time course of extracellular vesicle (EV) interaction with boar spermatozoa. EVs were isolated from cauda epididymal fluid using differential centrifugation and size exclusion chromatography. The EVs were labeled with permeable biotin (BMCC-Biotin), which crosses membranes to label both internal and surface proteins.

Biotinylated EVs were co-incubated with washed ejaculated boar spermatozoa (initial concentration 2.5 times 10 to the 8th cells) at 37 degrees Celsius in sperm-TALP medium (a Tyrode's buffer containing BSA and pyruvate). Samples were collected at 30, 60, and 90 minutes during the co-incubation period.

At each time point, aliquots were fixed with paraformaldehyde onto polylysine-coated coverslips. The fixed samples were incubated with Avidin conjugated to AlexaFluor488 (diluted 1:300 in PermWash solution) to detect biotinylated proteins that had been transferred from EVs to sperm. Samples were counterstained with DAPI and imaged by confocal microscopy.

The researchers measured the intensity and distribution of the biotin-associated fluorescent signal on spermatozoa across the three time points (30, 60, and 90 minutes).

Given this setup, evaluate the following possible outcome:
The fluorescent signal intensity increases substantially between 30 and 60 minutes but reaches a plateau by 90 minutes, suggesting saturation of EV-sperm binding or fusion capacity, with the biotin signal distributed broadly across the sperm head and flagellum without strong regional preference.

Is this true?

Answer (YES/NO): NO